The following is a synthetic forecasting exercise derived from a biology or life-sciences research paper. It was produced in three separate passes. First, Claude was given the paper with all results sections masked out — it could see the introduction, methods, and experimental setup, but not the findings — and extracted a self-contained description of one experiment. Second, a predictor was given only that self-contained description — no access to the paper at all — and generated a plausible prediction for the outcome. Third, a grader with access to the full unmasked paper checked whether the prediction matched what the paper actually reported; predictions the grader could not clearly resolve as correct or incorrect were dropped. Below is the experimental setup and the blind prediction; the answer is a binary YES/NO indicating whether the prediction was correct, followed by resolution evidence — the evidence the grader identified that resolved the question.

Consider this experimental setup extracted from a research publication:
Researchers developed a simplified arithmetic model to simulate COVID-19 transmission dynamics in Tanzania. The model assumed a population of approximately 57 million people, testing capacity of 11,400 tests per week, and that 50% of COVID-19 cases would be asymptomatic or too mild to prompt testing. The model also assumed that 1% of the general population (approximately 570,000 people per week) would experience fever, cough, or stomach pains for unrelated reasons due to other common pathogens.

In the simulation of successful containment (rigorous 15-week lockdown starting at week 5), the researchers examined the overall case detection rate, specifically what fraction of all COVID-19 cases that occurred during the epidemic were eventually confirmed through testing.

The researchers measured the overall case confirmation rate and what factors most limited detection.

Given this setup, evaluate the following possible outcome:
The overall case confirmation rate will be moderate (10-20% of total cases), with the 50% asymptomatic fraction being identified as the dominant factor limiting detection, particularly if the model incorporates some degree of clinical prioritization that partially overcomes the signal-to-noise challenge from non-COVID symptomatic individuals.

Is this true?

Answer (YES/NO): NO